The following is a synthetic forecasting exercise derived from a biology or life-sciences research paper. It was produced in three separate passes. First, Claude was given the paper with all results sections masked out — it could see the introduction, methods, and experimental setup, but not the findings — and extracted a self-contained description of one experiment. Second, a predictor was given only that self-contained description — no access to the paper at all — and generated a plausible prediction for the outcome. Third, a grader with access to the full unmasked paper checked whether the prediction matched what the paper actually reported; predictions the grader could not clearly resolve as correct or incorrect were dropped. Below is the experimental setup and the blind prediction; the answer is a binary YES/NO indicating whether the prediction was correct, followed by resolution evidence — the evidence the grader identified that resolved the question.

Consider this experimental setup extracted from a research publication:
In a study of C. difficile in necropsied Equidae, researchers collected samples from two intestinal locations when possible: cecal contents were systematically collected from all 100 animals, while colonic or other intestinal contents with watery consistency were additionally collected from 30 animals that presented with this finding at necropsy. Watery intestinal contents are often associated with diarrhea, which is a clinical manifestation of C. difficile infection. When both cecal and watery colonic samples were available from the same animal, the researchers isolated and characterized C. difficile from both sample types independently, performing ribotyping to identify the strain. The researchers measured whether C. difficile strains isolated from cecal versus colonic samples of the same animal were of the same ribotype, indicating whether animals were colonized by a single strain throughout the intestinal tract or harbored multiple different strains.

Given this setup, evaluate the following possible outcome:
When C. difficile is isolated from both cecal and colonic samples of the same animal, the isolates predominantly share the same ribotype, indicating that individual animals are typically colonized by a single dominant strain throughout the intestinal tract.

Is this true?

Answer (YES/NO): YES